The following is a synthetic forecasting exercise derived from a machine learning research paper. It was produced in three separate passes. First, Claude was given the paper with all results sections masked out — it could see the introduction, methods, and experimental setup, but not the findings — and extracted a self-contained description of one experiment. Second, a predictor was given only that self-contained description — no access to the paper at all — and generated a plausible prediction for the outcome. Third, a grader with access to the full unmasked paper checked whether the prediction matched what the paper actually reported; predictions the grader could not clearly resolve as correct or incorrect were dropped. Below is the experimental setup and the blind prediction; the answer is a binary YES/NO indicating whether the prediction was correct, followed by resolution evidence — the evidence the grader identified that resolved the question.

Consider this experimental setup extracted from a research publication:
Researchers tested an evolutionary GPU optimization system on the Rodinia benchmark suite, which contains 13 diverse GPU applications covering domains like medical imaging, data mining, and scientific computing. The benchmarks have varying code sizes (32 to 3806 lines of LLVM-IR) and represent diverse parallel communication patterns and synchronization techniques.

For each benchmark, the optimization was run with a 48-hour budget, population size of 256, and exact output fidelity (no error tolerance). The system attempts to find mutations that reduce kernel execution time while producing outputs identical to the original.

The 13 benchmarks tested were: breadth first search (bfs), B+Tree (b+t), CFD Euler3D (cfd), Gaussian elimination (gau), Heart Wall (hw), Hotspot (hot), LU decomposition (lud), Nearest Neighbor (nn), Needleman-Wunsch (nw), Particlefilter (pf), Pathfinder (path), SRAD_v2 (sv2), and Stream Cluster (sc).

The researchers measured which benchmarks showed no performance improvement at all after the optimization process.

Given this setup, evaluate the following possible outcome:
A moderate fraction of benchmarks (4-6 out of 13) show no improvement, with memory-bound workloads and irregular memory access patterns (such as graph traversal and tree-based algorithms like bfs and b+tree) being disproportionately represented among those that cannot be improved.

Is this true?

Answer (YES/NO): NO